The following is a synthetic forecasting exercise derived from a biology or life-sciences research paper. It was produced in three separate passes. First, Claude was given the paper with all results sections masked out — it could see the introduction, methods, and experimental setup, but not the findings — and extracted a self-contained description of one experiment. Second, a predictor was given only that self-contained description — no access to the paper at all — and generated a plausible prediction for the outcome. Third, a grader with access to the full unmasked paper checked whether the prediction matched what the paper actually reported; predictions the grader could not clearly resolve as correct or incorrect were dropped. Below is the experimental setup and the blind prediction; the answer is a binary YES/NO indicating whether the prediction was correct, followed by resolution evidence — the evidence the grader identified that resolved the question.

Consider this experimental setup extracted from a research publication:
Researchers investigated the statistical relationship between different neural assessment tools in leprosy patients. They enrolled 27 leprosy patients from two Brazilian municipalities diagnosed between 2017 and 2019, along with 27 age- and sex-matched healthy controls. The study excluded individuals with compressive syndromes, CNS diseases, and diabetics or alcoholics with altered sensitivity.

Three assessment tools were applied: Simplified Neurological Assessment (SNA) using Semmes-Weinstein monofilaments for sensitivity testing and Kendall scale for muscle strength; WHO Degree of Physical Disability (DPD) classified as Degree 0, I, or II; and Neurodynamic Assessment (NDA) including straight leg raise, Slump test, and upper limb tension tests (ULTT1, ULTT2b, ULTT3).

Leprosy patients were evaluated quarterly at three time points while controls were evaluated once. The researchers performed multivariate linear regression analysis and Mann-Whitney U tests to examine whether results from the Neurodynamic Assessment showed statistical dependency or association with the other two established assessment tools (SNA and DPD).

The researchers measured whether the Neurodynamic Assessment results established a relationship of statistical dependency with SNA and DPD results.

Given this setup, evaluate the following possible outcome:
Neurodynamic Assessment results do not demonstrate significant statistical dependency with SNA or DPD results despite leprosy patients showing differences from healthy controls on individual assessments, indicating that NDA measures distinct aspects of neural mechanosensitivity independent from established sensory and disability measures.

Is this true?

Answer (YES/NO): YES